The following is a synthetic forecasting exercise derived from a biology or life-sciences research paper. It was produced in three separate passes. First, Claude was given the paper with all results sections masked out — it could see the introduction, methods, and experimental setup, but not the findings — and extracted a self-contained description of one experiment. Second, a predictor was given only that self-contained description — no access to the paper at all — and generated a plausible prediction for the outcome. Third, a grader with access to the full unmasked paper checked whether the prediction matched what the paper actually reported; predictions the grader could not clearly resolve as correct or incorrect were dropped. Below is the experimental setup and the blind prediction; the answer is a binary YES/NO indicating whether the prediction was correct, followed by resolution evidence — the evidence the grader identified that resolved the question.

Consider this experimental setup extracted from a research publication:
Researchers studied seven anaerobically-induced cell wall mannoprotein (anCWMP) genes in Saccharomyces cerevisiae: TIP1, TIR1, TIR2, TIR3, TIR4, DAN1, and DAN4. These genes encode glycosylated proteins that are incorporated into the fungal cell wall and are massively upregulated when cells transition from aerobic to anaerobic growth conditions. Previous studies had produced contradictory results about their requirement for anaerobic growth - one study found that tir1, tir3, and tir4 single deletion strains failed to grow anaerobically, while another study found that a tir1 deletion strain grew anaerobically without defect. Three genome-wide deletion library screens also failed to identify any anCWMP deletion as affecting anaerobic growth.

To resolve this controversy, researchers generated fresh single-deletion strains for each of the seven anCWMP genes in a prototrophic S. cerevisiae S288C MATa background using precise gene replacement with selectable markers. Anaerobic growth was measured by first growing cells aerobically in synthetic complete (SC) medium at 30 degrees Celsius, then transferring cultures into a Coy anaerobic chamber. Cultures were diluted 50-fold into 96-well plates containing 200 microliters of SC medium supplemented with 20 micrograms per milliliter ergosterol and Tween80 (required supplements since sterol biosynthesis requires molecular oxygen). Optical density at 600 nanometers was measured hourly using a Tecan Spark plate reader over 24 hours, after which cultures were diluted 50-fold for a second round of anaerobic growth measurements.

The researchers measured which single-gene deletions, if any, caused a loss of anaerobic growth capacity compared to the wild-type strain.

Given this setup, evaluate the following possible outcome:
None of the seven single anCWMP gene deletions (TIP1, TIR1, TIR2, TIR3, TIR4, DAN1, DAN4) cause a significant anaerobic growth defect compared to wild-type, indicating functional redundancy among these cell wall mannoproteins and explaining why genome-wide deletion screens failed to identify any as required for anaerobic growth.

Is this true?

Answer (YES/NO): NO